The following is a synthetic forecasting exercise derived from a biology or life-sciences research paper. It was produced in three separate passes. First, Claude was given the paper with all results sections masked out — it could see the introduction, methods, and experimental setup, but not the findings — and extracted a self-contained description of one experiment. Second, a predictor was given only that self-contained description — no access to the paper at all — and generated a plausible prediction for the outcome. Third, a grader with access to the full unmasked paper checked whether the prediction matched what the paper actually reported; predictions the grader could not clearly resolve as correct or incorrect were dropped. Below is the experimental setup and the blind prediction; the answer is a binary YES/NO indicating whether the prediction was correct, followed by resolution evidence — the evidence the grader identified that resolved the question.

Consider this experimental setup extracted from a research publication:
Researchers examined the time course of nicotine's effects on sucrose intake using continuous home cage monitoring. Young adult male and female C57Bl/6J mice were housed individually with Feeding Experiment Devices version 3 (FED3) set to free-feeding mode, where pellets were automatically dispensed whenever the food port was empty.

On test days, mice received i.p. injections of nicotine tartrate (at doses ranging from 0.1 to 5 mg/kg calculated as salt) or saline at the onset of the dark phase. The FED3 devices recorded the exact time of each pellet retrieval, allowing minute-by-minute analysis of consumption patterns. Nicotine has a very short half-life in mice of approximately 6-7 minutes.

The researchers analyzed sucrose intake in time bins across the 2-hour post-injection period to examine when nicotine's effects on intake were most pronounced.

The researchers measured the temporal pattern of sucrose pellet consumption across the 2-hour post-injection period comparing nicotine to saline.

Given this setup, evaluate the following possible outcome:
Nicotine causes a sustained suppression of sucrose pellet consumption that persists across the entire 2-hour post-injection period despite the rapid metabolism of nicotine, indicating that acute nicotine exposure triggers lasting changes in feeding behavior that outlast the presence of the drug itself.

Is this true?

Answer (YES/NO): NO